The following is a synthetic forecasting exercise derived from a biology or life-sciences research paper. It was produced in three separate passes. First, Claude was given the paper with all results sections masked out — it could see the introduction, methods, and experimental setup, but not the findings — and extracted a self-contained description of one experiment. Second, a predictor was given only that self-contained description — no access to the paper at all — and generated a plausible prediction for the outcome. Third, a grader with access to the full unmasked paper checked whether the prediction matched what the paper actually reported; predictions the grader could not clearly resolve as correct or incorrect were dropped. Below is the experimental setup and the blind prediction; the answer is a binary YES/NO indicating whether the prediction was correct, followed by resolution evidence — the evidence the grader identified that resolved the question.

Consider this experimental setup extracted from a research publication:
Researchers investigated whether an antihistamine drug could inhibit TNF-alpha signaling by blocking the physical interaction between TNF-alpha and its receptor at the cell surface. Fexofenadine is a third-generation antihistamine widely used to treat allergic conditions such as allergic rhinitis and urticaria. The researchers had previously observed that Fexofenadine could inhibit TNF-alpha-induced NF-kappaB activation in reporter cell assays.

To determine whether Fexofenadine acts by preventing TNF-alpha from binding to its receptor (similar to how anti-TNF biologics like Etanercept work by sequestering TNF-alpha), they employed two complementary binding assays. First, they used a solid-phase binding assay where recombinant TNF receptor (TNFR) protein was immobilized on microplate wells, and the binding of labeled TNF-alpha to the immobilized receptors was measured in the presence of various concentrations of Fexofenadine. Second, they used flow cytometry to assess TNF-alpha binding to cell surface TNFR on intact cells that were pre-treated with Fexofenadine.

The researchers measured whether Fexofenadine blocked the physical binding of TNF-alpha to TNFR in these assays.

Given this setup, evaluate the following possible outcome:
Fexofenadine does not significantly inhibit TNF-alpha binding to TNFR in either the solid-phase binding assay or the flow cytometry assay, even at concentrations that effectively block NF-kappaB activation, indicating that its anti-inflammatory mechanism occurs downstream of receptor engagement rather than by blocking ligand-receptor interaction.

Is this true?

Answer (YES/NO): YES